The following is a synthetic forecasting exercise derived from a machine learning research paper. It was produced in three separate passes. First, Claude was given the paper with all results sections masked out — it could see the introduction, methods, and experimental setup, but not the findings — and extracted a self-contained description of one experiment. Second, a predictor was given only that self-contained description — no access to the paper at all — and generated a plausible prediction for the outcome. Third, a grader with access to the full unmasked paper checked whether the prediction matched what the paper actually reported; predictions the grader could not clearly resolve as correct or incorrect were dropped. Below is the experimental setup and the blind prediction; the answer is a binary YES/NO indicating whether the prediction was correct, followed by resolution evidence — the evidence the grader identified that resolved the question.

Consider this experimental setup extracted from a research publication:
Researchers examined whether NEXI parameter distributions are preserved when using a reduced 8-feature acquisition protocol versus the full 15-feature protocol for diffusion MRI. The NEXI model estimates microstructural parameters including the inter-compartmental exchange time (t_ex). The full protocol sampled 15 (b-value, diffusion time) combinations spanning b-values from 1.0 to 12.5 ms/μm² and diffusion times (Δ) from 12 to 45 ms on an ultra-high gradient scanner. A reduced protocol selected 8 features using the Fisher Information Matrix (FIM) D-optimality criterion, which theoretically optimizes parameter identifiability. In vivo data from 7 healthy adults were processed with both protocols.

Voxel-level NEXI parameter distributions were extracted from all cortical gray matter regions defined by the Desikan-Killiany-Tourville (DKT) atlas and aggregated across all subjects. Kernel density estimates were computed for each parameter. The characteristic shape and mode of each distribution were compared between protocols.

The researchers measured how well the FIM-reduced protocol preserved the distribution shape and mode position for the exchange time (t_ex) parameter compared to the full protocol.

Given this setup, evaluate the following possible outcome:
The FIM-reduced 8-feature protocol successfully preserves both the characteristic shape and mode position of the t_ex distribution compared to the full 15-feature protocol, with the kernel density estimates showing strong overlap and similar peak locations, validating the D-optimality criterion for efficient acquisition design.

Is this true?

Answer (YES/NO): NO